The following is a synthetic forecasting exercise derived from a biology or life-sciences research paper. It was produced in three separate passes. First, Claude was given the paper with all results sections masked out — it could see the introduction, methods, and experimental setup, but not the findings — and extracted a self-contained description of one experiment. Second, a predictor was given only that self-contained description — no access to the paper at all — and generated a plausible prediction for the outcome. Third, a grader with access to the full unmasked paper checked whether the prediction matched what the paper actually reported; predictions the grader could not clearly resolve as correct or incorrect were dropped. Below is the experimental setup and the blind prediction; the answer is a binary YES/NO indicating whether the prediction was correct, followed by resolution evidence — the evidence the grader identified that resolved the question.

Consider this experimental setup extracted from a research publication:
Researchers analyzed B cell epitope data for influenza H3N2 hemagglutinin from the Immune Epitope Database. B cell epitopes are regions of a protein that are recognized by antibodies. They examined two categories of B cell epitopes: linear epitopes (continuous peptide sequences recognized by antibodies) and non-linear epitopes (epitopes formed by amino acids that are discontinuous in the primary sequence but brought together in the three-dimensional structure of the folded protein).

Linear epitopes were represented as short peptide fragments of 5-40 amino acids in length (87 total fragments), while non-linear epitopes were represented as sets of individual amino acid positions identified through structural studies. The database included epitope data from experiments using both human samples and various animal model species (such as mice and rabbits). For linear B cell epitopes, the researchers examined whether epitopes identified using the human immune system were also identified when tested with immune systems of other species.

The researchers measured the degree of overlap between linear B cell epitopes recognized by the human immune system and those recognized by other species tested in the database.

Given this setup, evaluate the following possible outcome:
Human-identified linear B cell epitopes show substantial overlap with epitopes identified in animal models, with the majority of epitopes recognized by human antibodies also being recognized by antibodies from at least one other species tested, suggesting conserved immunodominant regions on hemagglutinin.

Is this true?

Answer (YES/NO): YES